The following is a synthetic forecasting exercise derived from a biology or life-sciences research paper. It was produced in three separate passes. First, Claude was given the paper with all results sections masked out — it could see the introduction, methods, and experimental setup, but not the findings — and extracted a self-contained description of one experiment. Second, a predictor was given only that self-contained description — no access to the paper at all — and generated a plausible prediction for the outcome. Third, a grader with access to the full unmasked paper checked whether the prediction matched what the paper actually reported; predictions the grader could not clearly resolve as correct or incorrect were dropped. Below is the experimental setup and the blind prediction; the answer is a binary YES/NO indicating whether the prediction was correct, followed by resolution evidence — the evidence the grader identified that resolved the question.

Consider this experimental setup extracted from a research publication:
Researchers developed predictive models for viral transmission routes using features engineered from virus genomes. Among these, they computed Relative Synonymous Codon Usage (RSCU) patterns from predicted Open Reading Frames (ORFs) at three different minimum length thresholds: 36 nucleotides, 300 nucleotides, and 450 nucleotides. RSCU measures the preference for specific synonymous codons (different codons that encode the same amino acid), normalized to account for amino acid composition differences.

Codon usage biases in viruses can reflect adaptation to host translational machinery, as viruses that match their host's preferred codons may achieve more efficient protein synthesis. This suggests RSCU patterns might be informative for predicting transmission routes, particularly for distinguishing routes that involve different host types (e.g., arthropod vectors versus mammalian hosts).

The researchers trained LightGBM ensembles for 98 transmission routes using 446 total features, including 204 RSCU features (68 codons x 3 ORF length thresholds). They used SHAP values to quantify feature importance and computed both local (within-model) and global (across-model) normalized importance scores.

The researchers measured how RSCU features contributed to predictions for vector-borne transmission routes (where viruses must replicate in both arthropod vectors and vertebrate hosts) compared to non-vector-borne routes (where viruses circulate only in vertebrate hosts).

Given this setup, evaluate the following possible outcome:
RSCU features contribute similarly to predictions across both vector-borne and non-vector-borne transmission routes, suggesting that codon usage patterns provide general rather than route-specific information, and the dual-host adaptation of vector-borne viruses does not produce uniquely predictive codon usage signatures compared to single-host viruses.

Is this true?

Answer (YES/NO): NO